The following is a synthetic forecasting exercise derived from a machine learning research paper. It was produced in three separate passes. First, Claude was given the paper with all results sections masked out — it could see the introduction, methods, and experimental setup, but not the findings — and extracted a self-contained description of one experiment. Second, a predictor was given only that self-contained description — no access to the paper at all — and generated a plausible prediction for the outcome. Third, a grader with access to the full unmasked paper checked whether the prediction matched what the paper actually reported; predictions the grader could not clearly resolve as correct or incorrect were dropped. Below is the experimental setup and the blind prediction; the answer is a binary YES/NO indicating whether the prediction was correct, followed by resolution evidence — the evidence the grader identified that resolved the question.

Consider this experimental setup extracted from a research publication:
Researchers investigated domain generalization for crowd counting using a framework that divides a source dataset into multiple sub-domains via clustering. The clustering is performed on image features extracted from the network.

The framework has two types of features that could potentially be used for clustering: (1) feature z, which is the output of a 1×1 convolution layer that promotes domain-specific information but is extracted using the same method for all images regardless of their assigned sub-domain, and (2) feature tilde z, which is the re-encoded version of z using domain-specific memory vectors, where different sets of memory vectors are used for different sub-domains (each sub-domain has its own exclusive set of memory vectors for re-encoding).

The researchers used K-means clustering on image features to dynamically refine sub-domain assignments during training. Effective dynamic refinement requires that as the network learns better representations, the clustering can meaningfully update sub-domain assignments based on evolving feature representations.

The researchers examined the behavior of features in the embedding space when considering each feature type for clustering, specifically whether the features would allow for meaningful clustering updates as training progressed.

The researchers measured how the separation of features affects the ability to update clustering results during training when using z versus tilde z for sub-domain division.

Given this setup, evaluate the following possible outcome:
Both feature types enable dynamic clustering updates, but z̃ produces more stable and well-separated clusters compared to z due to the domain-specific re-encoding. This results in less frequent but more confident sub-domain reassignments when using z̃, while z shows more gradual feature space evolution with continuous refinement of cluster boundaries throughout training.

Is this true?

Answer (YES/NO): NO